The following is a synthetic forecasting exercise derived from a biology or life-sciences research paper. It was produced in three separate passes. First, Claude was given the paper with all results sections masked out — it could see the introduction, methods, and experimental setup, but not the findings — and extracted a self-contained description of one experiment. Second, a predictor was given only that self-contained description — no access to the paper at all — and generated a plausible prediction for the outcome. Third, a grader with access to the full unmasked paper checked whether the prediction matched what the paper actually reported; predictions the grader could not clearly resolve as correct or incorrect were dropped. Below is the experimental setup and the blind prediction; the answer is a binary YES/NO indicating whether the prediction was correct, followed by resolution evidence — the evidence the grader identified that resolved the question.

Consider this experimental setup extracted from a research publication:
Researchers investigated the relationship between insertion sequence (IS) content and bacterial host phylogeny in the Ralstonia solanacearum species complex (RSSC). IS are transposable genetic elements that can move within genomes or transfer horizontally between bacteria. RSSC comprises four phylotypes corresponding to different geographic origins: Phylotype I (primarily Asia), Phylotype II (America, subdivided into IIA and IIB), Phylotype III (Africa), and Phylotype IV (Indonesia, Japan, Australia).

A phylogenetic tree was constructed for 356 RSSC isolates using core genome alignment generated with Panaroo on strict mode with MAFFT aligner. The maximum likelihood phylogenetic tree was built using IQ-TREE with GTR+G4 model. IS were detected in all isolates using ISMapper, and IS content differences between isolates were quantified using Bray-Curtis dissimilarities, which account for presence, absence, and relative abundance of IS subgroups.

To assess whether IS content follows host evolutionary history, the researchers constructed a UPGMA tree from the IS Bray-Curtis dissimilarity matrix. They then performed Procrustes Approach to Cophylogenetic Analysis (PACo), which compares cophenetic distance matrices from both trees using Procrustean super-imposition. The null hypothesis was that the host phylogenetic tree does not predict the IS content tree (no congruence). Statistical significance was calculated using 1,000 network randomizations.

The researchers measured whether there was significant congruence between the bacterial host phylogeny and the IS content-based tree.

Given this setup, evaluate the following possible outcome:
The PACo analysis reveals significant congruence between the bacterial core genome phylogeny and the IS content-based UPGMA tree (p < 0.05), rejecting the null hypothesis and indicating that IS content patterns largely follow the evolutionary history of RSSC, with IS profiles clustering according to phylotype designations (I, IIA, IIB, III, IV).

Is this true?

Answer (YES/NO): YES